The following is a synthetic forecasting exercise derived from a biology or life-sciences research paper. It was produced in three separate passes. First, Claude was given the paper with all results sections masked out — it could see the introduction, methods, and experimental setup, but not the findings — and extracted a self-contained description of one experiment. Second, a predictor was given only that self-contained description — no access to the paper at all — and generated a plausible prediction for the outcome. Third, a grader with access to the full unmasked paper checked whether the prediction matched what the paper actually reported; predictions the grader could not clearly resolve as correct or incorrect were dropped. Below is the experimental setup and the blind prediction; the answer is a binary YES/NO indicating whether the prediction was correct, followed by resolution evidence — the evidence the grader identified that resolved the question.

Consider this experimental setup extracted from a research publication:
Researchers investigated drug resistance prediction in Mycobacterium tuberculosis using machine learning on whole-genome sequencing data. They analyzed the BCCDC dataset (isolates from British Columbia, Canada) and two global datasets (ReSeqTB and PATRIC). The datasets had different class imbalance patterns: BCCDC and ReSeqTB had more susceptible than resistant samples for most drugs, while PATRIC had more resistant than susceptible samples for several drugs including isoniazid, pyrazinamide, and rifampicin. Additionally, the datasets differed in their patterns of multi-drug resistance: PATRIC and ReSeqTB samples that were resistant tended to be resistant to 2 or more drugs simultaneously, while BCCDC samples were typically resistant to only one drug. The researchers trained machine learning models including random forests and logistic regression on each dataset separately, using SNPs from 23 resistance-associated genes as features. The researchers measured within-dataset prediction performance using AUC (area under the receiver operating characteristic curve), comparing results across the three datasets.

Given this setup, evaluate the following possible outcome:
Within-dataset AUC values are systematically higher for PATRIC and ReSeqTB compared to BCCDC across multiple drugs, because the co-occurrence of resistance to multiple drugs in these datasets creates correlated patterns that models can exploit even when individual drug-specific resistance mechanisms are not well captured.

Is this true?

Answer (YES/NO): NO